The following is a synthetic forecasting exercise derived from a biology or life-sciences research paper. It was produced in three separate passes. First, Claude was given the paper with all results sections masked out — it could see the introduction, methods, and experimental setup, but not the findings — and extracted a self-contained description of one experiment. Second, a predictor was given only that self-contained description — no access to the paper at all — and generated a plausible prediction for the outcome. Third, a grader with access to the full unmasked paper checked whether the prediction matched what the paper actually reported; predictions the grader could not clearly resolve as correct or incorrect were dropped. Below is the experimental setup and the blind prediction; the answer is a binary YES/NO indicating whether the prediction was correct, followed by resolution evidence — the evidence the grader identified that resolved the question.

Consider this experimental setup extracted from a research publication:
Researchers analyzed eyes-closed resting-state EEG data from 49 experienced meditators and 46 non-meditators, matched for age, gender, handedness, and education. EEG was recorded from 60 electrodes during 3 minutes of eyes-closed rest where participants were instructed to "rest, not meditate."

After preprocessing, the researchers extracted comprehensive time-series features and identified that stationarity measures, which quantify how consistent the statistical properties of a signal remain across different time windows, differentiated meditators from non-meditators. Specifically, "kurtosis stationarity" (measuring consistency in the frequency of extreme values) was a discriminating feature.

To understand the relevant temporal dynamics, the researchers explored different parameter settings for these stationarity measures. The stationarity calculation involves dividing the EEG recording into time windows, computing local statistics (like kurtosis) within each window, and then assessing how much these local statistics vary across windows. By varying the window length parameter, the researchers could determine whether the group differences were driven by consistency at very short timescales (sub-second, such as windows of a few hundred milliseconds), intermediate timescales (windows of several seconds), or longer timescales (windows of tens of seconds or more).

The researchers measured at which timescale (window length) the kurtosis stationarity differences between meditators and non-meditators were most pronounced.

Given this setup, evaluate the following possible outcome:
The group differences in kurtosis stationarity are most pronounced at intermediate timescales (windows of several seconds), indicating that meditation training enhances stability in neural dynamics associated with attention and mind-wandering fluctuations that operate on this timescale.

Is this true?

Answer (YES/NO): YES